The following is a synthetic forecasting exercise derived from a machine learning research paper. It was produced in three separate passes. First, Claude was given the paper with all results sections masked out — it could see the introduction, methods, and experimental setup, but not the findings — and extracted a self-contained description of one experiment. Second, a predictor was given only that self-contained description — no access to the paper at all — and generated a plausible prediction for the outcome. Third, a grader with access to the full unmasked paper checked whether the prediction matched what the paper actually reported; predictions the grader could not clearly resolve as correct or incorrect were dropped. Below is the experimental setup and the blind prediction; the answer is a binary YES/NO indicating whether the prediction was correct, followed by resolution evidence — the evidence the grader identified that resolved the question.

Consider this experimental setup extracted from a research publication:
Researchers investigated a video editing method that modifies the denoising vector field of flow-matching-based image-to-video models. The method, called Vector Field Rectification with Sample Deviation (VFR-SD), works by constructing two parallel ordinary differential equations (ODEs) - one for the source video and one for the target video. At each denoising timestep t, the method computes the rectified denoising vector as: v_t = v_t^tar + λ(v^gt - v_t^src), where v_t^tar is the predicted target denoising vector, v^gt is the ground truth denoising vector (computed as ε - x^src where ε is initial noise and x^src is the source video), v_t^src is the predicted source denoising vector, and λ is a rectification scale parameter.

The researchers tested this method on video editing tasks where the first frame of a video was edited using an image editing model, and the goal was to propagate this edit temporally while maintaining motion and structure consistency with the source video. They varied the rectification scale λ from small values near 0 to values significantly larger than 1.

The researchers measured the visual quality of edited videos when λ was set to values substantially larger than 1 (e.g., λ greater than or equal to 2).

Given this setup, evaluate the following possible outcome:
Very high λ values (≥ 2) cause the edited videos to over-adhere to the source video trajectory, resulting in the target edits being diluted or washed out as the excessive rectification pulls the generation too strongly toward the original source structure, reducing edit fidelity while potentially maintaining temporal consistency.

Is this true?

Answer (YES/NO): NO